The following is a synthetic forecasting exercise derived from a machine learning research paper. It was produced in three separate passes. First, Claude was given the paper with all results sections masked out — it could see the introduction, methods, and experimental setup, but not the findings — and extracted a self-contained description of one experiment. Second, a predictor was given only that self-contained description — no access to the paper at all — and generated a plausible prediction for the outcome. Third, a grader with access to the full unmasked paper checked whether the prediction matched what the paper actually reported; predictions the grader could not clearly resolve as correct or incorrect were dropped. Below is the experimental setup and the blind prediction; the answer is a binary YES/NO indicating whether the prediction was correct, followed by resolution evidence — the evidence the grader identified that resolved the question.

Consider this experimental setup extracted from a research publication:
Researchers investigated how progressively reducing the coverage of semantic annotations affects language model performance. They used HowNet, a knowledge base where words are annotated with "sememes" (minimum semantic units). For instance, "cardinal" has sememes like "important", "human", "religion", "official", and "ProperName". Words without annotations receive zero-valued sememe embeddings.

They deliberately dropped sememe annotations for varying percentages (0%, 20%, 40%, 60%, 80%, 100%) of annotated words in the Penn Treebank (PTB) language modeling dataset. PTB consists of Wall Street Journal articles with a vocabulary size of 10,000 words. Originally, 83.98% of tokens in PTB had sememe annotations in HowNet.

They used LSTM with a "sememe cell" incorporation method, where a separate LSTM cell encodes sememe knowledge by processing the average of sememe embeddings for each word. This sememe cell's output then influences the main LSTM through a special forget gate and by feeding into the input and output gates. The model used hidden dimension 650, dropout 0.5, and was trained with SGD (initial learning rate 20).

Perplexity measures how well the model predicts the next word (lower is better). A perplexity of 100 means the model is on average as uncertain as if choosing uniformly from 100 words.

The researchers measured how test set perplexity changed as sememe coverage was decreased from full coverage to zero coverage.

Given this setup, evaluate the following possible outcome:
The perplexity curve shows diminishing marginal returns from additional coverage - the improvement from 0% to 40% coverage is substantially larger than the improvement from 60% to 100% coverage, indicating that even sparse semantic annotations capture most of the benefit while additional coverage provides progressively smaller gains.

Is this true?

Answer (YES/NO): NO